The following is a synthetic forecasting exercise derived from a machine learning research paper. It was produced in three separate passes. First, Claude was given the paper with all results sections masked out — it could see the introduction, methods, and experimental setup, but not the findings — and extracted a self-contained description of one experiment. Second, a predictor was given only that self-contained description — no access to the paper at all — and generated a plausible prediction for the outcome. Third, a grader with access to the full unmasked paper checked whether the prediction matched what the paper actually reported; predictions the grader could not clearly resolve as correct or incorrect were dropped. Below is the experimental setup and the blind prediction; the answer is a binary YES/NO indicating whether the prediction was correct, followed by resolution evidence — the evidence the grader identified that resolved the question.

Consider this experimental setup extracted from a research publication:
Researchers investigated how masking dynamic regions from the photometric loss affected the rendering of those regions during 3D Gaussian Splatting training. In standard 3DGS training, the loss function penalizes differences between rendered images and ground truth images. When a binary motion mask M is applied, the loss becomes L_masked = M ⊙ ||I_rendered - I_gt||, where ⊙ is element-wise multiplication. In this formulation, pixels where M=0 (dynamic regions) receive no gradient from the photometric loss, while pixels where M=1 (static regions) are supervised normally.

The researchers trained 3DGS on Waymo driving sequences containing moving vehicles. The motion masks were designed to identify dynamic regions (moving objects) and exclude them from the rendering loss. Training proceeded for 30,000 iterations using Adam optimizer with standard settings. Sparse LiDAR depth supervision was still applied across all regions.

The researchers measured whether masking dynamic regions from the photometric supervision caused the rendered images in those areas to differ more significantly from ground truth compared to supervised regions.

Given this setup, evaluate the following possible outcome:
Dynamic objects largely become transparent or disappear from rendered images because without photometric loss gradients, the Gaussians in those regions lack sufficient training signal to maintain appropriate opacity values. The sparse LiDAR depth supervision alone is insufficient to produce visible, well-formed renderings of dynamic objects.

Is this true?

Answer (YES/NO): NO